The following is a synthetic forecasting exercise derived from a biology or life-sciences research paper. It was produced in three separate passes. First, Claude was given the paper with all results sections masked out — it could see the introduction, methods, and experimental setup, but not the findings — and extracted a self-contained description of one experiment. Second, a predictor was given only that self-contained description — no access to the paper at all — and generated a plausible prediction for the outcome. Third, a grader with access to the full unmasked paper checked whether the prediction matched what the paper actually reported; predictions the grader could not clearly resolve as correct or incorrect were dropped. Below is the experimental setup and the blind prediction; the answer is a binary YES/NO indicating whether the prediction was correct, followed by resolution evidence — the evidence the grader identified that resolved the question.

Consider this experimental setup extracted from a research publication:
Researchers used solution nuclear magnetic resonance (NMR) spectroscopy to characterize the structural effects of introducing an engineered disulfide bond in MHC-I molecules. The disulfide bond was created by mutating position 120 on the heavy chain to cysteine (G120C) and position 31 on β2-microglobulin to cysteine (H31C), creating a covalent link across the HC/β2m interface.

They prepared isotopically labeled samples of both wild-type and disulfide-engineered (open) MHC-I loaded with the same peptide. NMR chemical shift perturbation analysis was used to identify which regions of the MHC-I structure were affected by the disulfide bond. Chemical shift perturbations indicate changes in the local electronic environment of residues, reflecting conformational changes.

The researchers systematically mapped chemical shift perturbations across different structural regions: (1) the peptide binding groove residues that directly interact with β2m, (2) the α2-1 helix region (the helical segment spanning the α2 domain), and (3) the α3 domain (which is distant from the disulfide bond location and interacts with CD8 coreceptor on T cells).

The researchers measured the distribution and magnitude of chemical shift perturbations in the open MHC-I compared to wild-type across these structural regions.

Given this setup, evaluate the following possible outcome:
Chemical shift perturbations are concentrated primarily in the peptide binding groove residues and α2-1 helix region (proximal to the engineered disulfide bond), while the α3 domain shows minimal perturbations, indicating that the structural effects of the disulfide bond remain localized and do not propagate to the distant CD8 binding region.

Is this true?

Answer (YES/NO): NO